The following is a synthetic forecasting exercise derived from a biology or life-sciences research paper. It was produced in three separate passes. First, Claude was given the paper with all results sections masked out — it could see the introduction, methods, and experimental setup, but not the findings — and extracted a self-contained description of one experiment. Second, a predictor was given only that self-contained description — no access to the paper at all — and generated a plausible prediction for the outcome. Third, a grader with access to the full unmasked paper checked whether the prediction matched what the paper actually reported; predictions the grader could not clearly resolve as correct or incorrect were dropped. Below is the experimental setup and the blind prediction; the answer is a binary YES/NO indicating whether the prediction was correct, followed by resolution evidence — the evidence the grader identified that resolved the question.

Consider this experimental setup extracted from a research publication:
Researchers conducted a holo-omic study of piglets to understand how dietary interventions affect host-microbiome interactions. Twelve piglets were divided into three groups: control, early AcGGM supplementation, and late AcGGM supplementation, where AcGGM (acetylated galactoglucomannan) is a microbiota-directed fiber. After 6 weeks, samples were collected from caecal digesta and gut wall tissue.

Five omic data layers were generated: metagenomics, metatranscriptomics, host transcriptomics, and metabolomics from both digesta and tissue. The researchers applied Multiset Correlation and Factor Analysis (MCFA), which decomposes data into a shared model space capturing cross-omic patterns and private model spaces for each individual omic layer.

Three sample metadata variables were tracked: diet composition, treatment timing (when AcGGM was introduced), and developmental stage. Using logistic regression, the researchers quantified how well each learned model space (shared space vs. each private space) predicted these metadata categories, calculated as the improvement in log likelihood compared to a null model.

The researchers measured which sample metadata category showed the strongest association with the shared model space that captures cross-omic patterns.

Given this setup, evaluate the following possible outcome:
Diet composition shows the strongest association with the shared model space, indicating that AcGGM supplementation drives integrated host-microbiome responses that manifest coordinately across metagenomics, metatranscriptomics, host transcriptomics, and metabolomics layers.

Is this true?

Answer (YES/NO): NO